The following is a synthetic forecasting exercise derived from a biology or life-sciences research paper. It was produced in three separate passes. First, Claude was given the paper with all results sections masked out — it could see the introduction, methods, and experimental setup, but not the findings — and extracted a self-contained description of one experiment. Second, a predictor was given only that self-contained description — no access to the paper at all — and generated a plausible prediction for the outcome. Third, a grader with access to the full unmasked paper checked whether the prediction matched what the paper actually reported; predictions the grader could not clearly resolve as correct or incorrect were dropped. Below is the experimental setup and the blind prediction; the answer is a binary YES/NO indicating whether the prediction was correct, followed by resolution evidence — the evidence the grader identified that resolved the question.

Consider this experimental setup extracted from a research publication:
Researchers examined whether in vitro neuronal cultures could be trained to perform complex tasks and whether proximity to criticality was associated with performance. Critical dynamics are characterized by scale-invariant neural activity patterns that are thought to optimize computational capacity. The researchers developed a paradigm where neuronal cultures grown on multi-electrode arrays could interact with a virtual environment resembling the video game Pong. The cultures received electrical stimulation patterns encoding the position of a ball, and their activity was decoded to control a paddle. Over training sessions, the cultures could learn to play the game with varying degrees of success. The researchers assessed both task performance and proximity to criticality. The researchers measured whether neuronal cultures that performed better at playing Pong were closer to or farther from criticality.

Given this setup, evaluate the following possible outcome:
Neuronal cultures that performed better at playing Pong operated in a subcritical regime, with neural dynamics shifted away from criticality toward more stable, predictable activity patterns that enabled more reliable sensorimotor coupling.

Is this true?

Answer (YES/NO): NO